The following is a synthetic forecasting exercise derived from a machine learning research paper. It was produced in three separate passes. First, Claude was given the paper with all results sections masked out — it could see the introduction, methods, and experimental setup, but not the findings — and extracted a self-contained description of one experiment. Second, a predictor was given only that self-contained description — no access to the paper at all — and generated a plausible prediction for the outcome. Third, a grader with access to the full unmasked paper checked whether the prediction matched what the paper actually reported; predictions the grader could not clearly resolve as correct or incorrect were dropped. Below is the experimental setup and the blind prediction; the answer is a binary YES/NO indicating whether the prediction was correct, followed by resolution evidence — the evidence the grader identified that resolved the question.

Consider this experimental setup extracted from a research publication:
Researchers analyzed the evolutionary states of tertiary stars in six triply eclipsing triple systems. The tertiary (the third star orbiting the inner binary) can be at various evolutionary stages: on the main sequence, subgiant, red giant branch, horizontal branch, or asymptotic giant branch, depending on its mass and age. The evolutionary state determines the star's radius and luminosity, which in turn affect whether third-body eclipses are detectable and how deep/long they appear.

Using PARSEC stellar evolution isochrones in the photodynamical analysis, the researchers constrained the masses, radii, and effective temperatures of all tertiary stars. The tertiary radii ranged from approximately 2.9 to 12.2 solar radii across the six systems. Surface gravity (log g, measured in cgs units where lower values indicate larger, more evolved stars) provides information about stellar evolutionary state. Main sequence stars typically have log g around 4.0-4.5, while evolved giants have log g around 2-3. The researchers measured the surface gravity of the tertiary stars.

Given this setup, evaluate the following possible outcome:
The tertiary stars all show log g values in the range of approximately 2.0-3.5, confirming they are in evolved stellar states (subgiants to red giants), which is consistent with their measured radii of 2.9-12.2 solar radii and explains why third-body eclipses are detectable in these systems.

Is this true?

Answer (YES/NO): NO